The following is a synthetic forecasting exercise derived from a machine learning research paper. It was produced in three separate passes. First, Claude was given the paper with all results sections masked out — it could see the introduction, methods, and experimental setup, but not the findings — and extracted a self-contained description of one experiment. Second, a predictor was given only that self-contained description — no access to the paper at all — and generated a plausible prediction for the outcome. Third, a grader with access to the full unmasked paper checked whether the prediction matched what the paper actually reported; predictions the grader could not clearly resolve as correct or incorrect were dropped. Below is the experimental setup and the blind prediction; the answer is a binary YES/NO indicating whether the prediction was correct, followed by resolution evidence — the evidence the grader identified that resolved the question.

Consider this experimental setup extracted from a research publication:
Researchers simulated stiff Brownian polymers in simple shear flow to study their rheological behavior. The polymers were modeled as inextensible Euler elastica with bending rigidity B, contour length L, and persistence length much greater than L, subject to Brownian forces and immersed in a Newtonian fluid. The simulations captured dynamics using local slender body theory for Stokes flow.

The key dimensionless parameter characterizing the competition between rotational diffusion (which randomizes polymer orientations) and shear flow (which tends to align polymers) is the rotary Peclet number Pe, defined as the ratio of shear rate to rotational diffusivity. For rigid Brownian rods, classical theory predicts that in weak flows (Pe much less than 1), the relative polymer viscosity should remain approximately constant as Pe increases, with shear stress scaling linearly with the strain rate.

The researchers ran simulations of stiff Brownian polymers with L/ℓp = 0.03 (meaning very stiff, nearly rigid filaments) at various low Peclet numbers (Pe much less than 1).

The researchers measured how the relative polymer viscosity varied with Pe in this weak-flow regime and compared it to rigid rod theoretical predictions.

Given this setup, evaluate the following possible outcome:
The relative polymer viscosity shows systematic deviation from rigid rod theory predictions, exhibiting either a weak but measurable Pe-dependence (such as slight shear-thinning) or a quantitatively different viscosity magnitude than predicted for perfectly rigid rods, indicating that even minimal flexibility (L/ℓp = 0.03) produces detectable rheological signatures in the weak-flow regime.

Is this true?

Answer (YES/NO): NO